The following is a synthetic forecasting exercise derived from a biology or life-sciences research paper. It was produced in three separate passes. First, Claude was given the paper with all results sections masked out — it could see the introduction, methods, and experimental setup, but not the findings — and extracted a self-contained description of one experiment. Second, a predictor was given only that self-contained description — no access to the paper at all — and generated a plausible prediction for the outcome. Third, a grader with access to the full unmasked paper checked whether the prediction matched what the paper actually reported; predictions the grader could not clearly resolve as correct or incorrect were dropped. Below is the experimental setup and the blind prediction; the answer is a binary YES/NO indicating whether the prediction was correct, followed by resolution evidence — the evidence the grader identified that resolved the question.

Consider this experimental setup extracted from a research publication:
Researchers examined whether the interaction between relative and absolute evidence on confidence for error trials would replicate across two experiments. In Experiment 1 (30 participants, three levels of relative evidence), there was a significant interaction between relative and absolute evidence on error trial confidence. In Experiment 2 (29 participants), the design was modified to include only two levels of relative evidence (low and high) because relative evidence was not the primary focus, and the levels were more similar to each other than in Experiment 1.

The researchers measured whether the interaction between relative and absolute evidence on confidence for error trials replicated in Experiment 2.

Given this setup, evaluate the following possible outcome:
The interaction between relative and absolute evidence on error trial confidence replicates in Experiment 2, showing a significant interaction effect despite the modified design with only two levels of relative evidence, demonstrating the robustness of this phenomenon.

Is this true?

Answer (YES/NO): NO